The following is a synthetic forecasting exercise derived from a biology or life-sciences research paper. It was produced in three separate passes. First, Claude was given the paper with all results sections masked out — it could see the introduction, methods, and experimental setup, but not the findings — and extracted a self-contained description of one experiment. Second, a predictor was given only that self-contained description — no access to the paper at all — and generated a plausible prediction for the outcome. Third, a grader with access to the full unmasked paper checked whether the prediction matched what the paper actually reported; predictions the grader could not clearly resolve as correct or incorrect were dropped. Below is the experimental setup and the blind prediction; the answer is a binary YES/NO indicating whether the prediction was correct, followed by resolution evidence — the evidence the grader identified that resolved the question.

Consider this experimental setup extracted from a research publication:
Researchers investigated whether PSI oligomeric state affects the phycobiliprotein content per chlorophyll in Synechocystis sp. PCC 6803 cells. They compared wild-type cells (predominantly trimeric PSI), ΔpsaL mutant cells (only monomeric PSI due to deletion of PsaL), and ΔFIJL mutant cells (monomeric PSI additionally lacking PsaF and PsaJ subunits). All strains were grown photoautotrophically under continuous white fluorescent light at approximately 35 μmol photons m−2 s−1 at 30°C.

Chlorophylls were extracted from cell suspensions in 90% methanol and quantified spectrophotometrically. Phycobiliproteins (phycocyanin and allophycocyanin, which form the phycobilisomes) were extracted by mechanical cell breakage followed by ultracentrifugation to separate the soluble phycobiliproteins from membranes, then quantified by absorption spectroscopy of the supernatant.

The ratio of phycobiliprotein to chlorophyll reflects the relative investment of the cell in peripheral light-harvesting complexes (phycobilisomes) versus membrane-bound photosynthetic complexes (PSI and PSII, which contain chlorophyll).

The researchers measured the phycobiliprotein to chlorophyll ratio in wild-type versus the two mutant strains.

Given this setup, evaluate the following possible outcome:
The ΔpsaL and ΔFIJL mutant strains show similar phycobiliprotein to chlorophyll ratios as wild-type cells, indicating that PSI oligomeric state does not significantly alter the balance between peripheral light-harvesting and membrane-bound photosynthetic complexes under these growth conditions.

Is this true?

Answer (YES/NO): NO